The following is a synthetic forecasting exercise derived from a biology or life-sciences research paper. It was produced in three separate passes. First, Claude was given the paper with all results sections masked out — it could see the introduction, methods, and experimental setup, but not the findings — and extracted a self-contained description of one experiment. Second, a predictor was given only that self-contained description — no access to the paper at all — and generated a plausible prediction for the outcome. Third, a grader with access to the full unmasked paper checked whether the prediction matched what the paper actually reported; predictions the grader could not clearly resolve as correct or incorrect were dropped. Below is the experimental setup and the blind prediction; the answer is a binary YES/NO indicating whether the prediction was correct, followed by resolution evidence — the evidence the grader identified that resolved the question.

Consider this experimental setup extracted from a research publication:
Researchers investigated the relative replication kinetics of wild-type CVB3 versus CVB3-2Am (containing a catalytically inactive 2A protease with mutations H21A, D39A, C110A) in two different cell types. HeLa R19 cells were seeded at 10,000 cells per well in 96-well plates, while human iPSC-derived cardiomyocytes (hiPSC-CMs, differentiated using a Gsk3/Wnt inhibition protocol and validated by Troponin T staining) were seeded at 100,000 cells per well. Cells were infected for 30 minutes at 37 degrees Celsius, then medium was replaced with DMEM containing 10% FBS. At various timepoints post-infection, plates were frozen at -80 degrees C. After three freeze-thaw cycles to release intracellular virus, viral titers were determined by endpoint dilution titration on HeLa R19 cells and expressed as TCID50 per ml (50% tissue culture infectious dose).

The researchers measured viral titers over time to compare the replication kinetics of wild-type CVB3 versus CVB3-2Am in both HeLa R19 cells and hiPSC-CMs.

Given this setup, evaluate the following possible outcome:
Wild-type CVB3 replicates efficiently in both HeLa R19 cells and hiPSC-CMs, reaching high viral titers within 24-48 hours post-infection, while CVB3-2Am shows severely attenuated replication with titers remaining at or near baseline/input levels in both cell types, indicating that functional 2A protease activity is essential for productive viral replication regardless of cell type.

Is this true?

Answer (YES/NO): NO